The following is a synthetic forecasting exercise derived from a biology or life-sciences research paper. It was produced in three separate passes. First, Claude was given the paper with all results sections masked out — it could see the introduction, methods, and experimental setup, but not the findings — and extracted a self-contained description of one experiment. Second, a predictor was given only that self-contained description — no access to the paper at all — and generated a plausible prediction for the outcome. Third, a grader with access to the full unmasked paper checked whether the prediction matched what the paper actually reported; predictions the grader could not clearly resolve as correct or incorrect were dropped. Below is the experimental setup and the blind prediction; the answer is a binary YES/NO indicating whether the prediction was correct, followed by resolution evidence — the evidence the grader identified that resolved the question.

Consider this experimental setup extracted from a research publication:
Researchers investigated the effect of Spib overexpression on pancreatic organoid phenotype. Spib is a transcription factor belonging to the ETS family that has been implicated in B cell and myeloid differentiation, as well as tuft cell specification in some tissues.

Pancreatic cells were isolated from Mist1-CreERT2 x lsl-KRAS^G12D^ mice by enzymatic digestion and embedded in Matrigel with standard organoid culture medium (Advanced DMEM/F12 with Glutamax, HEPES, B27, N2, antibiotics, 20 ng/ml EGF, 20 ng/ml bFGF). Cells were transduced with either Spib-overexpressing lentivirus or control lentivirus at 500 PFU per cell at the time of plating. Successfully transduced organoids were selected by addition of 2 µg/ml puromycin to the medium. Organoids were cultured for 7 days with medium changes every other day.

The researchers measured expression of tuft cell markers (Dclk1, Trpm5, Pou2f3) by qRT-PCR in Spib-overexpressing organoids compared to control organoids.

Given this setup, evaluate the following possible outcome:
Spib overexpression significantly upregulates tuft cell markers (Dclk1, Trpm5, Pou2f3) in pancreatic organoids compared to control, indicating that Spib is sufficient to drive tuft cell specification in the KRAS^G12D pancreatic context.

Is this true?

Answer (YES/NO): NO